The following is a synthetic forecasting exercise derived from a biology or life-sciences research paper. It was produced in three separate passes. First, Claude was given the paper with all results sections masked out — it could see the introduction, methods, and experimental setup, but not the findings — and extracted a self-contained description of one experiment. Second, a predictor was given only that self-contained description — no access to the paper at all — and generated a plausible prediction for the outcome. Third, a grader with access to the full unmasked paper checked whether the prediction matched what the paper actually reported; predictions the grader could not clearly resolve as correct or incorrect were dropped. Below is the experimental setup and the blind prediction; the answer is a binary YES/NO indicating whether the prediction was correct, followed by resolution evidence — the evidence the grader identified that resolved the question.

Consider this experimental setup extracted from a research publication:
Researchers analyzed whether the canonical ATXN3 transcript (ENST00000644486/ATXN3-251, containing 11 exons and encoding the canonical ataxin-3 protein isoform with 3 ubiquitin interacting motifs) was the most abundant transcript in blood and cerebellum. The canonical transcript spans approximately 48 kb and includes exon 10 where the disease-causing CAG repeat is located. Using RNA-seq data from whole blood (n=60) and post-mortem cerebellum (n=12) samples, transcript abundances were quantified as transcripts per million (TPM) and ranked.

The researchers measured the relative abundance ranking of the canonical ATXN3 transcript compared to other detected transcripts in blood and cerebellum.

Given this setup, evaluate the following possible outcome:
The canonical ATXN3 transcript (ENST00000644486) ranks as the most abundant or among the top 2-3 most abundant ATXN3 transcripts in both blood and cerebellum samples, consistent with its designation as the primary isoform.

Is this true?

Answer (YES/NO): NO